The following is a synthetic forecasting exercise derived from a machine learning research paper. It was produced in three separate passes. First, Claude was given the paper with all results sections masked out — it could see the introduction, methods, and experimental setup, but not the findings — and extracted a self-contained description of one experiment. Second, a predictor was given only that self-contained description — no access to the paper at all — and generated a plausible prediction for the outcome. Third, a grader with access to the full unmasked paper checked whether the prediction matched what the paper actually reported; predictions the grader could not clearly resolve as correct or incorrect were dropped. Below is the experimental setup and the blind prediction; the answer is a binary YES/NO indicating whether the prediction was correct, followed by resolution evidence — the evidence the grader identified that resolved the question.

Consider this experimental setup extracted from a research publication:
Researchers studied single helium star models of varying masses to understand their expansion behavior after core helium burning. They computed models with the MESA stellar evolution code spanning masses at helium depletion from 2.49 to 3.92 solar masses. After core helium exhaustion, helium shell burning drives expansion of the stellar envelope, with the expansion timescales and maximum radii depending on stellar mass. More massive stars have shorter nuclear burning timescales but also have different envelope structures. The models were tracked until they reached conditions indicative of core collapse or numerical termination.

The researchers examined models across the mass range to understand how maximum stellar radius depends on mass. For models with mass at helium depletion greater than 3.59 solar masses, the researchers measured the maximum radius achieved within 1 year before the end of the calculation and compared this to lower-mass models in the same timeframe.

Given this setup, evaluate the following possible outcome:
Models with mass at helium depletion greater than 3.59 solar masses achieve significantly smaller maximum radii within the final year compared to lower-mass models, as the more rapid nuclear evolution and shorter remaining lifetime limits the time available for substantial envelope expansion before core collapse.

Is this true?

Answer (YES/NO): YES